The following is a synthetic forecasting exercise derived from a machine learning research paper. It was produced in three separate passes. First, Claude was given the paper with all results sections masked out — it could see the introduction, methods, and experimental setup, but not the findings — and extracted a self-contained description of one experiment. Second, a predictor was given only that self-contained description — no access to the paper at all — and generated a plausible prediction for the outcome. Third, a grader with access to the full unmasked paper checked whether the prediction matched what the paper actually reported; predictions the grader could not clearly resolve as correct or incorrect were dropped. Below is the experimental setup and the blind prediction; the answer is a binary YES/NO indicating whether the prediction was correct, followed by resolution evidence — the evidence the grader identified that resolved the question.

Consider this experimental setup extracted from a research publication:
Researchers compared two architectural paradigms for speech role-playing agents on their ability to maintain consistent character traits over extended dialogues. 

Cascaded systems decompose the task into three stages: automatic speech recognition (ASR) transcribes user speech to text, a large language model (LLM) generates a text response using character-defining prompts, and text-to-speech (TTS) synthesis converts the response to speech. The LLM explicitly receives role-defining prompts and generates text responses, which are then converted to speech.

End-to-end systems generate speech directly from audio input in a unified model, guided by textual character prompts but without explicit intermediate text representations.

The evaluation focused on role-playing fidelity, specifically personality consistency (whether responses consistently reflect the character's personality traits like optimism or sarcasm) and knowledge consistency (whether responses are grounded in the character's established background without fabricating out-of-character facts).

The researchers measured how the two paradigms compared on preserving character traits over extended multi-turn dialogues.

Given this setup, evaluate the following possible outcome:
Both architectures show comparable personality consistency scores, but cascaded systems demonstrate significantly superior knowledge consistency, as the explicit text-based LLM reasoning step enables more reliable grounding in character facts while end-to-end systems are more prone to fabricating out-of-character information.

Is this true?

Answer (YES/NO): NO